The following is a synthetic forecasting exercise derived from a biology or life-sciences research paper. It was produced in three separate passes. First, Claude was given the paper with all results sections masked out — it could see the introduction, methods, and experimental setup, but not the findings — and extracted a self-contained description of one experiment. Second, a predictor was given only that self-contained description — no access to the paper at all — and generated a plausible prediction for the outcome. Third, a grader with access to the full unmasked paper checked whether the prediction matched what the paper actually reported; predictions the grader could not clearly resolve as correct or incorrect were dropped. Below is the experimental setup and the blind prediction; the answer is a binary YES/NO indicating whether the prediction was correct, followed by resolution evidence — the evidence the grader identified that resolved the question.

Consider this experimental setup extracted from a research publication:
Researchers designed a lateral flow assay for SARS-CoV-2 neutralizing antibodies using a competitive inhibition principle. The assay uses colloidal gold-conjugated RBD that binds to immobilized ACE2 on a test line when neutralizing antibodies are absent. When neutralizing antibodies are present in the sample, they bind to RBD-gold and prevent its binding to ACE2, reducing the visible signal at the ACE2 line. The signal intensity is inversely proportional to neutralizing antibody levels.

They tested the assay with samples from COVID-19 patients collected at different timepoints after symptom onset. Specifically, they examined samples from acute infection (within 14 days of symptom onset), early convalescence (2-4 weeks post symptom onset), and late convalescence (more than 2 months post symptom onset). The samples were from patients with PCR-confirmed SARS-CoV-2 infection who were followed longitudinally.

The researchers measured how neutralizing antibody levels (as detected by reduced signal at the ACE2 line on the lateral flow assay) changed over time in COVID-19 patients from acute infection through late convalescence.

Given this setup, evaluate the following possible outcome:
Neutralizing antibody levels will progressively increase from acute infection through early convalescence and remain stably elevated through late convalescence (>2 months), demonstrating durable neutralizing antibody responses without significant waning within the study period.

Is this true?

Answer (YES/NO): NO